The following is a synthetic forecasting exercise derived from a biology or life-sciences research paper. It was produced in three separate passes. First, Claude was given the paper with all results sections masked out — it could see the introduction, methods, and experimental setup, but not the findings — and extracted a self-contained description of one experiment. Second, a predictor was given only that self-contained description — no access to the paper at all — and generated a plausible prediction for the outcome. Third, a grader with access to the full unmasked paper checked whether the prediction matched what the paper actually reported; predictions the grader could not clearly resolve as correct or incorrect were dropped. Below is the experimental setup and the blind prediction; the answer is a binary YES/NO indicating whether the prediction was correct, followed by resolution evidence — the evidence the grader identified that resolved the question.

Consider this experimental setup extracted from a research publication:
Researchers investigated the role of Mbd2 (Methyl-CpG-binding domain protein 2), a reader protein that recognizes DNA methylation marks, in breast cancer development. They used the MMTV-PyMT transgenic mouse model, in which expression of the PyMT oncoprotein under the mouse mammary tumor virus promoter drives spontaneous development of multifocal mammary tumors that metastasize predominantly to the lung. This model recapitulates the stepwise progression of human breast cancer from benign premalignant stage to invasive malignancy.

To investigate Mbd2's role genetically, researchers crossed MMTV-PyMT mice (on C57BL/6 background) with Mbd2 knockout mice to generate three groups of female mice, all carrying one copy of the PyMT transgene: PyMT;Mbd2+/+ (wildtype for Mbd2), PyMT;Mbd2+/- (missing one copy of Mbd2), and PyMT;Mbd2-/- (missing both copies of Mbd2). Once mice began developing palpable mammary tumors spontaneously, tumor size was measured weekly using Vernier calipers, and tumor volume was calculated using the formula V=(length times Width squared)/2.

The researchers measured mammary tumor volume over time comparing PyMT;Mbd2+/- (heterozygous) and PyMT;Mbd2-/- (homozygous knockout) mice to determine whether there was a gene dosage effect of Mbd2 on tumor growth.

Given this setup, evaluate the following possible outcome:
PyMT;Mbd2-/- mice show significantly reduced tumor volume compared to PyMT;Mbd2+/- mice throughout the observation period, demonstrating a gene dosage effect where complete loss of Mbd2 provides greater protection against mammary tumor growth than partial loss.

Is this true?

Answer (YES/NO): YES